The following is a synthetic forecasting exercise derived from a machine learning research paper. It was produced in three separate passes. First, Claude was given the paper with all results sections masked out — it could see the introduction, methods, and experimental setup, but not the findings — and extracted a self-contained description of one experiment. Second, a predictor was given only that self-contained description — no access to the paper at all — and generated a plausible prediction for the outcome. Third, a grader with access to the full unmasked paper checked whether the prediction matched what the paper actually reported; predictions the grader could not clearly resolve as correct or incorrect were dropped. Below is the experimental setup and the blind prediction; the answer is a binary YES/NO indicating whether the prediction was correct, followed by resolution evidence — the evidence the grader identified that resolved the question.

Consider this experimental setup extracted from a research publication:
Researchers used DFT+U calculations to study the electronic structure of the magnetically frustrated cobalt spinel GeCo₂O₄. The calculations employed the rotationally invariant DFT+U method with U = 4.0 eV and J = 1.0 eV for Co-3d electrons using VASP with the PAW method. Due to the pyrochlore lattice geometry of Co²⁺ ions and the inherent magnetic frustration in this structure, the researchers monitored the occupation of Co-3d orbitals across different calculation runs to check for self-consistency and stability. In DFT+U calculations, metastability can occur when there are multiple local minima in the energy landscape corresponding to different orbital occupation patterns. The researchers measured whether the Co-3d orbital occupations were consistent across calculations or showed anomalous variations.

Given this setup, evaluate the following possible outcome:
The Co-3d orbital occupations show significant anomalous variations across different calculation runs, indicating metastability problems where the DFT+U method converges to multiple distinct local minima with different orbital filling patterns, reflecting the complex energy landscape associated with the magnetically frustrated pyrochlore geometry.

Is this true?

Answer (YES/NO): YES